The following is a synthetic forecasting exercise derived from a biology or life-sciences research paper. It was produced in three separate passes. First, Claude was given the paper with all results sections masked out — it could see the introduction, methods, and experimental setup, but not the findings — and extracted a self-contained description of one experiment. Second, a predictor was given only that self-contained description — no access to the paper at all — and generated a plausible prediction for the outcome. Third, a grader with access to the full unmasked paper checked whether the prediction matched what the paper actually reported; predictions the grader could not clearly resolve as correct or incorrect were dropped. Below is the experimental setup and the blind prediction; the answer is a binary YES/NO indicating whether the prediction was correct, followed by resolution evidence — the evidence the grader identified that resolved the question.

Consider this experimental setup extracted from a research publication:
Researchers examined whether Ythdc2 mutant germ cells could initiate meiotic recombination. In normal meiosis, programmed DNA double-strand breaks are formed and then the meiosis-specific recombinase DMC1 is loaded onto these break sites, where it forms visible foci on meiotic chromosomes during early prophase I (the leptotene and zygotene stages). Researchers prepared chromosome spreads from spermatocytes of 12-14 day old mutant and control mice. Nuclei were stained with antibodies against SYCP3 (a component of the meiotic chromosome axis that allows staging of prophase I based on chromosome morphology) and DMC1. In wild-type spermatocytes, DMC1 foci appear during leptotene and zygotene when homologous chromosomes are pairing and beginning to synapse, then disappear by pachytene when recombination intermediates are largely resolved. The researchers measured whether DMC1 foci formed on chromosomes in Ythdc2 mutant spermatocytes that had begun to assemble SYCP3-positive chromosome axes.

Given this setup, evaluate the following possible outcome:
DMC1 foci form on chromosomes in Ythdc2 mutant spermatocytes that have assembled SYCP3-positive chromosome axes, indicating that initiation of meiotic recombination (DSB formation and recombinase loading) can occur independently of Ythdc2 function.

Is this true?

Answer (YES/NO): YES